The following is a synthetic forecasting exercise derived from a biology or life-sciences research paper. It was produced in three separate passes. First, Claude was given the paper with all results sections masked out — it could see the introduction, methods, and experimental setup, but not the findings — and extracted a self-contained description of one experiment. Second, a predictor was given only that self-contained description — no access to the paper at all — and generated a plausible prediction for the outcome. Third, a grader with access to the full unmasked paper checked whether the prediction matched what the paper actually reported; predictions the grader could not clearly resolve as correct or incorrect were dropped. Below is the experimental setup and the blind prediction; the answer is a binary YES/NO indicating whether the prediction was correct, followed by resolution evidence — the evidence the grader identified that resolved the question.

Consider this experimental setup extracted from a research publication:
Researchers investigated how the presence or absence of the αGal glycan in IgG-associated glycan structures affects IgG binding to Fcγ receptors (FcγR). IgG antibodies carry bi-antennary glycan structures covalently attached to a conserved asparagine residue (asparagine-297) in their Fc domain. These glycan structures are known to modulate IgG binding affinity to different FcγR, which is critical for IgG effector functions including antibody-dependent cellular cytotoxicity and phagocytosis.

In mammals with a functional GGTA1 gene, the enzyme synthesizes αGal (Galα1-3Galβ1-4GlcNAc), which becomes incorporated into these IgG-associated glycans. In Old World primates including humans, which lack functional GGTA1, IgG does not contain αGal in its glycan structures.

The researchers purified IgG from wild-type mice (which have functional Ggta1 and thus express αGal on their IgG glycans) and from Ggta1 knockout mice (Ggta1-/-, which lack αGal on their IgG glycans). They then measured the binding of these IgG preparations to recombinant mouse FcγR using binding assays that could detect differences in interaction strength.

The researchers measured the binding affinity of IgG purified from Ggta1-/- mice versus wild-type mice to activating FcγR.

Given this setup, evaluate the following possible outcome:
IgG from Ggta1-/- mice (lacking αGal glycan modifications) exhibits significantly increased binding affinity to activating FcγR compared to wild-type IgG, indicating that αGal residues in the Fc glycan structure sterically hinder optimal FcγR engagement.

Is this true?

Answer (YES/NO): NO